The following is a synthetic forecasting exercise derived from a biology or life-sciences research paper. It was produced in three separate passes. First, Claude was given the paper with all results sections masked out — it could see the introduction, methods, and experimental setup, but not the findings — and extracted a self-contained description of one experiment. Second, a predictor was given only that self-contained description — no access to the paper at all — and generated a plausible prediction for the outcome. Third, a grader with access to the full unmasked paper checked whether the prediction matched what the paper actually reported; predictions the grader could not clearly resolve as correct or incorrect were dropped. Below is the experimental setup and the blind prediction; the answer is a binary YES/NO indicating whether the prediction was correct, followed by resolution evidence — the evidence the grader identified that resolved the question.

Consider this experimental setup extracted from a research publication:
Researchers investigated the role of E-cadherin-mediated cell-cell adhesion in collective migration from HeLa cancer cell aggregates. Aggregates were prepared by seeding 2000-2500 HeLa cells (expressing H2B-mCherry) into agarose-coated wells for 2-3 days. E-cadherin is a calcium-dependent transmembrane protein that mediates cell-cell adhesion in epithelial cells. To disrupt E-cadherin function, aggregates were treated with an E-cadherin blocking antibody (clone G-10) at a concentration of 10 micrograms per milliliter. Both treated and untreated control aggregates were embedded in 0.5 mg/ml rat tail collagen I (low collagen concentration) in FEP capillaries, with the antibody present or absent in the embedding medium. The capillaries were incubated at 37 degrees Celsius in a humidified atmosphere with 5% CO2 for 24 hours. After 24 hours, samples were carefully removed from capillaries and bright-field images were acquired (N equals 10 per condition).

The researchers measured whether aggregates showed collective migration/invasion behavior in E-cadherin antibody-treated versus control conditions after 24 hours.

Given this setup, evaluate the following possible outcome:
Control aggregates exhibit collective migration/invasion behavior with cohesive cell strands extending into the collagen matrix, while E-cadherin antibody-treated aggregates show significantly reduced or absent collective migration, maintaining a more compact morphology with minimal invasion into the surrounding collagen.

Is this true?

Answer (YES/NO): NO